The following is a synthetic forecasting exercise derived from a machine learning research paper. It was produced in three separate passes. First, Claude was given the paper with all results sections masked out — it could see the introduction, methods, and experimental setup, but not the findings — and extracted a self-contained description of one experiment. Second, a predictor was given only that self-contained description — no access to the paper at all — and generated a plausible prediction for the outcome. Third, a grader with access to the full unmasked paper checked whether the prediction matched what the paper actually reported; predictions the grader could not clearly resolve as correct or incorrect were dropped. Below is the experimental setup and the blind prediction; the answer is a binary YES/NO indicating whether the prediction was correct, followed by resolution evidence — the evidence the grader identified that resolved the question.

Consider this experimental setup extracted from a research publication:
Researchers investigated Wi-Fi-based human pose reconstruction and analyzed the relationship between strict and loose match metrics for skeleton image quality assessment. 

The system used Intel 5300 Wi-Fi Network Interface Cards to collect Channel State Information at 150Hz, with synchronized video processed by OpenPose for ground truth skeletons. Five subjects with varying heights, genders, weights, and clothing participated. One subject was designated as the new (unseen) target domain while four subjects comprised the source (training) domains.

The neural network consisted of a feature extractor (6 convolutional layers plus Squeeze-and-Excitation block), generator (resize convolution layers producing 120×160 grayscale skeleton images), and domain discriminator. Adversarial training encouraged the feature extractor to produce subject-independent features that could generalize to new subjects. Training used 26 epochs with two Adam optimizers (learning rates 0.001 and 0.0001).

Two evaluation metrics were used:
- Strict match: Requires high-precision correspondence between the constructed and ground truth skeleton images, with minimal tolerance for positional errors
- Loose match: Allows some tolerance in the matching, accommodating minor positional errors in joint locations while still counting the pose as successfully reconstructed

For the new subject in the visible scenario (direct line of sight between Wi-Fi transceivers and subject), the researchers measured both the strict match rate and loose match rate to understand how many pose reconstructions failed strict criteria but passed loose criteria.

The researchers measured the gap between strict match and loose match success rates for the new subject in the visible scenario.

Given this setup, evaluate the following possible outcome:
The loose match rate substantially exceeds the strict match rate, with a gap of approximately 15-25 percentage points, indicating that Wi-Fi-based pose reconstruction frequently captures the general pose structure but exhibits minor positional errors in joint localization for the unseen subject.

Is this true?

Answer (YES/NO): NO